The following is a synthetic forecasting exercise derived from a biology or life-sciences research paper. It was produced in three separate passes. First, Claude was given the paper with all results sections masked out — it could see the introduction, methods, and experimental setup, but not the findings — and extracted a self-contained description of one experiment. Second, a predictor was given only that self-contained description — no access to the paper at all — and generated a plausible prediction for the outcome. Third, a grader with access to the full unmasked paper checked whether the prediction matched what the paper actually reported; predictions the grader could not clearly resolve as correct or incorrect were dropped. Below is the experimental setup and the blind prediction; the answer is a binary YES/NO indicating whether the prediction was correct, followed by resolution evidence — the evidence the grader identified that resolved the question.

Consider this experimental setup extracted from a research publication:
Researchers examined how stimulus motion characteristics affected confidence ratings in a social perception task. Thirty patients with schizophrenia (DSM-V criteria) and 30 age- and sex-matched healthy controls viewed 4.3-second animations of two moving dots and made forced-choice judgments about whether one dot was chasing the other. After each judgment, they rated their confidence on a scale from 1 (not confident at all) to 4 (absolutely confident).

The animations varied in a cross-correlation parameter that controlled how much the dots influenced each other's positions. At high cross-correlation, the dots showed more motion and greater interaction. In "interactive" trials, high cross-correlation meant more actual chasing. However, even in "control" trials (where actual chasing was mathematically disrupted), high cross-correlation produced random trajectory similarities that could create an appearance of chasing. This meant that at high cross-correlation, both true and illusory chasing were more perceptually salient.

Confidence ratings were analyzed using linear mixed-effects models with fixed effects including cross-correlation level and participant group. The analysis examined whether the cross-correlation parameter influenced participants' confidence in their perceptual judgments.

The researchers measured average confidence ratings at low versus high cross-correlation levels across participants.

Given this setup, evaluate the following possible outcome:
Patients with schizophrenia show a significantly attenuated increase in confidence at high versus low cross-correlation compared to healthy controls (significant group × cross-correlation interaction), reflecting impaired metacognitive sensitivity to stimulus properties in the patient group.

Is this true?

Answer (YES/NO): NO